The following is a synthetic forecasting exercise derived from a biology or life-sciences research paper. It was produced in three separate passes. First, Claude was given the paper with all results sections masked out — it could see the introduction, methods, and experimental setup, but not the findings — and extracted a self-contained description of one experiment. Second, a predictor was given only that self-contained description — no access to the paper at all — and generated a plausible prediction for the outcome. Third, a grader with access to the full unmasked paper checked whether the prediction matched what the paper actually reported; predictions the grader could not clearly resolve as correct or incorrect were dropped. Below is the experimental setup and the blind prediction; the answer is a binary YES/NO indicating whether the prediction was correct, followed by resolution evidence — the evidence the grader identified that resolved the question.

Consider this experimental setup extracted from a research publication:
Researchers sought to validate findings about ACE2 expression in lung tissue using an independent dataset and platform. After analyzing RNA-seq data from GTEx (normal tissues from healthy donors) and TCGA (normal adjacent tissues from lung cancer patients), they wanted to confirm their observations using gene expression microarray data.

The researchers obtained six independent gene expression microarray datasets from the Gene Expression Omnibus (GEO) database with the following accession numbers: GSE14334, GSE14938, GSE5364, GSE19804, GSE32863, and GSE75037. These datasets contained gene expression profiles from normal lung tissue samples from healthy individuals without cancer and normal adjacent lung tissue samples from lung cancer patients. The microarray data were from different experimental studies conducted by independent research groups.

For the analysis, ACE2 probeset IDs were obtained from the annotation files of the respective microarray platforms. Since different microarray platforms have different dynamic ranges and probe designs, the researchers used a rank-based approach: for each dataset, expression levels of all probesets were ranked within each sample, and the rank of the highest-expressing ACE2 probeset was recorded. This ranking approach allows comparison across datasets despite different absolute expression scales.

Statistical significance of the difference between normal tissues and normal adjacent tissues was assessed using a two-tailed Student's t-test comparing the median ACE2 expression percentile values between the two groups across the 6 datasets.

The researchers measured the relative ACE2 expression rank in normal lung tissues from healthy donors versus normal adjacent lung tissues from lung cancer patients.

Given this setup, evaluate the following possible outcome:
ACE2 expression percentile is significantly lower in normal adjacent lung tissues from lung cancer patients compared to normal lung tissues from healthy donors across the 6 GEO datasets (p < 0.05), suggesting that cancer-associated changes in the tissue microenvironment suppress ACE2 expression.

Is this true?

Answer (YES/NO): NO